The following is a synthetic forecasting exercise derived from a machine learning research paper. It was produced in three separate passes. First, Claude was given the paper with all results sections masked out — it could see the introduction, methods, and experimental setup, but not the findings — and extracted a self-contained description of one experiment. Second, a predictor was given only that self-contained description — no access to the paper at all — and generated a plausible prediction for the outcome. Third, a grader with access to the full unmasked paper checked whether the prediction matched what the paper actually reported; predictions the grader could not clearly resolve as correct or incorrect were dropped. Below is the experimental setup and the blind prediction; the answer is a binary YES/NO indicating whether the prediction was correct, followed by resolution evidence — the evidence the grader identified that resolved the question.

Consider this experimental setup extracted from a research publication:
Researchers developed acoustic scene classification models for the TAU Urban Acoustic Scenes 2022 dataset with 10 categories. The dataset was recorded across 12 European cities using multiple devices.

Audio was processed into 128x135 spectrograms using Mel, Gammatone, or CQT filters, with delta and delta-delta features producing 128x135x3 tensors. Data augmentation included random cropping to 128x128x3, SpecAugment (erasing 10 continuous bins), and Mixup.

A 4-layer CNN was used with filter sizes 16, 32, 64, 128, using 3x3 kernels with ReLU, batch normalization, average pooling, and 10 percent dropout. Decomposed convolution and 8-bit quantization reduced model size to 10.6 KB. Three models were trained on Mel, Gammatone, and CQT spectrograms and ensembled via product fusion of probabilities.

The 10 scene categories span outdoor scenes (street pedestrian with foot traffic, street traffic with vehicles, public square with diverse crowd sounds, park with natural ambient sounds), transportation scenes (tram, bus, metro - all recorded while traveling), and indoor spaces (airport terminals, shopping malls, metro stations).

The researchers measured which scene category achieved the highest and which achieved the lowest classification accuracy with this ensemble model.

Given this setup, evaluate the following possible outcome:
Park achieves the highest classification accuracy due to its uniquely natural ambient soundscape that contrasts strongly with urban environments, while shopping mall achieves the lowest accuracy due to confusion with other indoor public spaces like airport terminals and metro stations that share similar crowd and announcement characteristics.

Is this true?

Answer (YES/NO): NO